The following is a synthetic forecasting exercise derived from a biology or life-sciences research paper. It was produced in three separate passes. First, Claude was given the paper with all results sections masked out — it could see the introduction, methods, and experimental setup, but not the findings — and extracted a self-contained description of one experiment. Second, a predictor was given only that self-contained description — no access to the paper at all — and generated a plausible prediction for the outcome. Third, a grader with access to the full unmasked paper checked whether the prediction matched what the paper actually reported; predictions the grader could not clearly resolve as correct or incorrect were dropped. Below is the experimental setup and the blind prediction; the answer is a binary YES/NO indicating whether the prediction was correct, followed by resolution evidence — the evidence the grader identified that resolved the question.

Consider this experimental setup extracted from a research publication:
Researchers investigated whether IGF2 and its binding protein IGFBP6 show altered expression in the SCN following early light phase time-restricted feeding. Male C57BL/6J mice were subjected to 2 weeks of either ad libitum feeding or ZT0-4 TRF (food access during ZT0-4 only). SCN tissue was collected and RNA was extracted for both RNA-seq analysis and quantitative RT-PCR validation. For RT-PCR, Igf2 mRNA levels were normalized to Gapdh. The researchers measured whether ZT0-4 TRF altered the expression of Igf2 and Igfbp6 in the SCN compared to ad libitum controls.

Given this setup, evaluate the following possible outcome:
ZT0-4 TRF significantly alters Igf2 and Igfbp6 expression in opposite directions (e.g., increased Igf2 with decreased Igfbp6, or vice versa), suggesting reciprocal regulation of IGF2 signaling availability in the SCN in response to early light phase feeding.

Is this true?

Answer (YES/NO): NO